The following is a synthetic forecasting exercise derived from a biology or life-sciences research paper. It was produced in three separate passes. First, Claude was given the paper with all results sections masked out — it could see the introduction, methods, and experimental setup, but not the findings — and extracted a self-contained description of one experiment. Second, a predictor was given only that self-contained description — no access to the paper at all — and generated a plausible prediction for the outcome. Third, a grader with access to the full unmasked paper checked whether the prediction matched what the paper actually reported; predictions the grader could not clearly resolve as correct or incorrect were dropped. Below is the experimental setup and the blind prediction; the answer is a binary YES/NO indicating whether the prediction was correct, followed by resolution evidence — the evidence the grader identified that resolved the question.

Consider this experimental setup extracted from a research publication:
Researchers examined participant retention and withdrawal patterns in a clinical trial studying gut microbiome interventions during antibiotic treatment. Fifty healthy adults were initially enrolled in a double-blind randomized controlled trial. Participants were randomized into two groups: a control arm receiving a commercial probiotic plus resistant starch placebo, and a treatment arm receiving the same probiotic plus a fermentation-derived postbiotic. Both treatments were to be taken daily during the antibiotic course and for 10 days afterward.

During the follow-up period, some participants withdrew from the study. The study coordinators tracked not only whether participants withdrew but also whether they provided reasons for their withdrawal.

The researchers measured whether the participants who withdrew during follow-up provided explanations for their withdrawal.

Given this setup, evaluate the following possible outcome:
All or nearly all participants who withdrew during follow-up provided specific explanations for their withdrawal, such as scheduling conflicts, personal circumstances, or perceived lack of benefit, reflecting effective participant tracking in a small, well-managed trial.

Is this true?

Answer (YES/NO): NO